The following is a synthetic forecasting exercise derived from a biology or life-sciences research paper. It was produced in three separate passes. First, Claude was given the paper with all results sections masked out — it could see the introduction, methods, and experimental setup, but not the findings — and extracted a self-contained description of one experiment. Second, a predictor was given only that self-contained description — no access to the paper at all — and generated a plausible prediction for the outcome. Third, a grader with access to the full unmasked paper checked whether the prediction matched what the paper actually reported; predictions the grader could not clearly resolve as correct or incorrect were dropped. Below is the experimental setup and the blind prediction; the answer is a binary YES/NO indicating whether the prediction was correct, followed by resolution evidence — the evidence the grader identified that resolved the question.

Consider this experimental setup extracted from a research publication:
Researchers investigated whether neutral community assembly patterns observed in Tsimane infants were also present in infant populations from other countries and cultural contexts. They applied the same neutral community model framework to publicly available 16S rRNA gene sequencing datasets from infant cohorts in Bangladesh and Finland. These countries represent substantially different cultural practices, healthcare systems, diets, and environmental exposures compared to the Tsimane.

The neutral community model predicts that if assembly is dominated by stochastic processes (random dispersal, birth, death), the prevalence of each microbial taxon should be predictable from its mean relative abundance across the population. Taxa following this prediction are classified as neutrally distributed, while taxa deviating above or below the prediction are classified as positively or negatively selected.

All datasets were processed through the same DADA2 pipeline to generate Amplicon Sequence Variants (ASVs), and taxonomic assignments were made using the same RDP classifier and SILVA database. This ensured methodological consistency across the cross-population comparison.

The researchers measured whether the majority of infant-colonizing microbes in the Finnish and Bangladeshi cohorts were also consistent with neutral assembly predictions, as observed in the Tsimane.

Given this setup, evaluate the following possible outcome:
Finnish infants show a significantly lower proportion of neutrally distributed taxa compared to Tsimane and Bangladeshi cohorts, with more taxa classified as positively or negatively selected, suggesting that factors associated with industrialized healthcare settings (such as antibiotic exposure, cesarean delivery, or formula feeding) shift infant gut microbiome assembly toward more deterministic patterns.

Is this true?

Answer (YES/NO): NO